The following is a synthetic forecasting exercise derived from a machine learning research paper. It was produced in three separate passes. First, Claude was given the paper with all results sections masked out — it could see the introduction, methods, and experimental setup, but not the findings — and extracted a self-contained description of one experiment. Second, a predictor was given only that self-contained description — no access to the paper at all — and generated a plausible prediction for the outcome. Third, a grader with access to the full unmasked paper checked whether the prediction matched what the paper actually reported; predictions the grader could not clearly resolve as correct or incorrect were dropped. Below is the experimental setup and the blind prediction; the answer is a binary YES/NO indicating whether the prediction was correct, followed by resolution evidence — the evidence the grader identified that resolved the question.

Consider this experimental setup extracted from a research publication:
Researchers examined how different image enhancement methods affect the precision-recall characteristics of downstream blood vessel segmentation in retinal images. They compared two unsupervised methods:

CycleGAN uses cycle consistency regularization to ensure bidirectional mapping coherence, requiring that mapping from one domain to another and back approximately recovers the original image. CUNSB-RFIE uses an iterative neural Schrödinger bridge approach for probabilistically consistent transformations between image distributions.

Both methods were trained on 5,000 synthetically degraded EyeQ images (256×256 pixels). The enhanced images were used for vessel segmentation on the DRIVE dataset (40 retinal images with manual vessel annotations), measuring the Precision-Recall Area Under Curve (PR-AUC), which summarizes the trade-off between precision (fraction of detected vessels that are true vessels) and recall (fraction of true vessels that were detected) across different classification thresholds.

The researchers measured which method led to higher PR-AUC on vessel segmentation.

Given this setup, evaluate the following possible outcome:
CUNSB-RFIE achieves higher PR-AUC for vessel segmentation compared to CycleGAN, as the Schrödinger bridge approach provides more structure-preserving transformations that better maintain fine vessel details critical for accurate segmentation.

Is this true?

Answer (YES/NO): YES